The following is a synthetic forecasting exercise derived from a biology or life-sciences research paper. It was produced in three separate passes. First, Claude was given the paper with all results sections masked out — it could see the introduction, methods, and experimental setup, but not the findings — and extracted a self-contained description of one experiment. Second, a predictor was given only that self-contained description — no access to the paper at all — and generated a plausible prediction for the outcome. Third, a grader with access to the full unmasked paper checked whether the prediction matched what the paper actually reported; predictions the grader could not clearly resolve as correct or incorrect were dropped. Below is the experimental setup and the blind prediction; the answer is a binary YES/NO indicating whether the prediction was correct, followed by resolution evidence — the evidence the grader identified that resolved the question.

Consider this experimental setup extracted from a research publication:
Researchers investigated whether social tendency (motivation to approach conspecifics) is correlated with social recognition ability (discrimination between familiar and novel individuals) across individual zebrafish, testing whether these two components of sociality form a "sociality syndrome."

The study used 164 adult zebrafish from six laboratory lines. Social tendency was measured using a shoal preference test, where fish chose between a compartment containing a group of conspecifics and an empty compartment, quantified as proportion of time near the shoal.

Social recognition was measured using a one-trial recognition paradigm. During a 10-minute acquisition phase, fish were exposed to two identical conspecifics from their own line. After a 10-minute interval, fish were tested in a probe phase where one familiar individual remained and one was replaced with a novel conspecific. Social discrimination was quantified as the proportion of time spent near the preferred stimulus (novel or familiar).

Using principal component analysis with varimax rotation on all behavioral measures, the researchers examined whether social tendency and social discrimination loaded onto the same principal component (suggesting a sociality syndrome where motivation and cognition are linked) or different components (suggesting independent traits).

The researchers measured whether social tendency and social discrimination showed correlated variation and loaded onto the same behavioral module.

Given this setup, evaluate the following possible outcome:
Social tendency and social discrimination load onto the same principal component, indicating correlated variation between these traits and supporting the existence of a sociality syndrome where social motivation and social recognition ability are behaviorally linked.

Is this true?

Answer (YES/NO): NO